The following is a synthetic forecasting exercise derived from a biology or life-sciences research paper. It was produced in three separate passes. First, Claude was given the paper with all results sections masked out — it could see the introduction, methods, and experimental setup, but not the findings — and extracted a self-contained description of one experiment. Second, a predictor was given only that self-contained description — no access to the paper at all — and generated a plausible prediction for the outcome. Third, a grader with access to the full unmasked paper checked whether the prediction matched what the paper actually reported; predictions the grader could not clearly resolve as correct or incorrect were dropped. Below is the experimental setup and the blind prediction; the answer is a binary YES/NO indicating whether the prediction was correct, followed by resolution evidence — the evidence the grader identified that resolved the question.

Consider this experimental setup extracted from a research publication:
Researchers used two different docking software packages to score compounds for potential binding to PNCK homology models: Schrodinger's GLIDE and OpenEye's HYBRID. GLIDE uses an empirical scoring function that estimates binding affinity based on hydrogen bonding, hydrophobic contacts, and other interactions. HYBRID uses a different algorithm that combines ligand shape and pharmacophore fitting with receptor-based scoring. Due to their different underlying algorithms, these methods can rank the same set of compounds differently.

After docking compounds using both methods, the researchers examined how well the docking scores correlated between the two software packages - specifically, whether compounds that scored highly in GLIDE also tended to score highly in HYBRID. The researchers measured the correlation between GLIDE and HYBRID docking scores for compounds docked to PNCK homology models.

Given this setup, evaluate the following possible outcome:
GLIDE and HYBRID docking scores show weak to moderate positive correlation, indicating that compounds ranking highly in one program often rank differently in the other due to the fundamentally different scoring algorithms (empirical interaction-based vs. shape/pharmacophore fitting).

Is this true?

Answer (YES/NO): NO